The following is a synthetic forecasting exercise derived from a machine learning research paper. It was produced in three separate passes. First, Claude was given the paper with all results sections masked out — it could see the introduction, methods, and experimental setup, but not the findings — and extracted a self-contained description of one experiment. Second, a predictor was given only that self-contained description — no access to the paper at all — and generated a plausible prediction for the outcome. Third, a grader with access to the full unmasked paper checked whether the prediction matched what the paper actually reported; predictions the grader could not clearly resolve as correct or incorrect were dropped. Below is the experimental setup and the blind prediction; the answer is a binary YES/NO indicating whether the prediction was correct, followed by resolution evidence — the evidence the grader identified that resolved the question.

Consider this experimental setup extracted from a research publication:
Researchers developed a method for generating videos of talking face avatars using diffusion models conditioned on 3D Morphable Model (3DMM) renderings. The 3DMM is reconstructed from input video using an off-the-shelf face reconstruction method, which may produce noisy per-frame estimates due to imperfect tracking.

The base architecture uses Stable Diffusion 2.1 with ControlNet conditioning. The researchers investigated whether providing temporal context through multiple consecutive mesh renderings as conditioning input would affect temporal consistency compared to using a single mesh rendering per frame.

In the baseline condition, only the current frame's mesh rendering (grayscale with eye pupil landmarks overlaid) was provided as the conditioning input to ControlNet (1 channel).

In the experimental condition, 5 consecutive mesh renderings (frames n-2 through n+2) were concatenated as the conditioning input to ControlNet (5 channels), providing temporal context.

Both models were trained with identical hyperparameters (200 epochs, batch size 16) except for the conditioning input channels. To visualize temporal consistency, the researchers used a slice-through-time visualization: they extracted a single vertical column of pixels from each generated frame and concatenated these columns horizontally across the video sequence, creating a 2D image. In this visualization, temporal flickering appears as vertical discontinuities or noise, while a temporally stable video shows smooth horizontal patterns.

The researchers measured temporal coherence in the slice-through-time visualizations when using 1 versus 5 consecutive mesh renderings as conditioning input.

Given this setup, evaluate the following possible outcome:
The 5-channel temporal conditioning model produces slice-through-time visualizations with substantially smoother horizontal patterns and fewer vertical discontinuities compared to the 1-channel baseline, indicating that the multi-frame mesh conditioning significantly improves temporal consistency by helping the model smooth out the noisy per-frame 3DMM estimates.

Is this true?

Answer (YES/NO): YES